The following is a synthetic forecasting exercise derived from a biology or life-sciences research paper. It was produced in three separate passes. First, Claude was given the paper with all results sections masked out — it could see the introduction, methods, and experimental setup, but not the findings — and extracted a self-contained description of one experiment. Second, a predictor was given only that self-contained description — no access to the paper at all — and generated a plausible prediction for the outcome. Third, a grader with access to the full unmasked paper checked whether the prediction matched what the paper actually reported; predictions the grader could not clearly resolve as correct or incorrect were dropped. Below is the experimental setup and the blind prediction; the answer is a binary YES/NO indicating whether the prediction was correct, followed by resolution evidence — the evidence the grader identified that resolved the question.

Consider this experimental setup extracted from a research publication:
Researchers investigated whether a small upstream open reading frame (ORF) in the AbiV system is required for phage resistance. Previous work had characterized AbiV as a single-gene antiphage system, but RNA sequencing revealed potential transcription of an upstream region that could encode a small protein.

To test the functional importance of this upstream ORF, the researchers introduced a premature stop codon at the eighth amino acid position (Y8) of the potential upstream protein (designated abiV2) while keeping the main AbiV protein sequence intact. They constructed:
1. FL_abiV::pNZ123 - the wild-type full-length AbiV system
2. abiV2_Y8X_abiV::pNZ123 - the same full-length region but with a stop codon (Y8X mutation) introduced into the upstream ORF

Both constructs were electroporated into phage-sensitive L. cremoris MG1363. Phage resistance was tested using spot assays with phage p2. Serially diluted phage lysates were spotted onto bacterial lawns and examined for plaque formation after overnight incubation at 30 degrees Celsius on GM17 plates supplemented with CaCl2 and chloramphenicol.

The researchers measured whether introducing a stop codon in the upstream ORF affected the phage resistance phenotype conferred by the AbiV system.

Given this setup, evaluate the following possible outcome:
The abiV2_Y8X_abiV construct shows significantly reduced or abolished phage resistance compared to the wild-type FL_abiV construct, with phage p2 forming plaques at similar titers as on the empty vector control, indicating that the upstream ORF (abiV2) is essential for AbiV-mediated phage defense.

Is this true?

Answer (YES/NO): NO